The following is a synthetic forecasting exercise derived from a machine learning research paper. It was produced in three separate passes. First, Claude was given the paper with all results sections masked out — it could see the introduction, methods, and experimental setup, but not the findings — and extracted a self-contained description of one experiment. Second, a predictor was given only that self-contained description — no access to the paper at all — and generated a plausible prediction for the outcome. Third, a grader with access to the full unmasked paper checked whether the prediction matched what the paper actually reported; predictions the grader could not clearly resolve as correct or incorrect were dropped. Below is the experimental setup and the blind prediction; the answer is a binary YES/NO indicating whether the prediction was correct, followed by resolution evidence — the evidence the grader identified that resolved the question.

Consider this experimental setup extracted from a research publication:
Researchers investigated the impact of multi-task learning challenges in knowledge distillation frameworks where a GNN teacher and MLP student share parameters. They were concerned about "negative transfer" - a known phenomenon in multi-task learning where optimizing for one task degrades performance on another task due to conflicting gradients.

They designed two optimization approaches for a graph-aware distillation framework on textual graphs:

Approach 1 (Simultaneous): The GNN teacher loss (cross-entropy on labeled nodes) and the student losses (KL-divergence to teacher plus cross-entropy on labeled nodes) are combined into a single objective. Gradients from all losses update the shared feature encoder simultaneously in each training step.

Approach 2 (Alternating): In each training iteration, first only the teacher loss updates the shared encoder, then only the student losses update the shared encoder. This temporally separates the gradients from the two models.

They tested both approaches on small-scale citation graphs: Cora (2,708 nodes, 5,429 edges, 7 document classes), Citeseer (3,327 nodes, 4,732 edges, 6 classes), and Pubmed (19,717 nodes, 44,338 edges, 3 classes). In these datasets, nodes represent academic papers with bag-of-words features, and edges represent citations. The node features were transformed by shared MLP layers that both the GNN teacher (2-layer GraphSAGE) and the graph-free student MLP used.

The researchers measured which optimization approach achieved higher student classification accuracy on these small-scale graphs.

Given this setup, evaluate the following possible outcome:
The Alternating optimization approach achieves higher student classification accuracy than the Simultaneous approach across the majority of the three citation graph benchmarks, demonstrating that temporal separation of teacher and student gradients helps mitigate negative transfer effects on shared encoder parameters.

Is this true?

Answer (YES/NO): NO